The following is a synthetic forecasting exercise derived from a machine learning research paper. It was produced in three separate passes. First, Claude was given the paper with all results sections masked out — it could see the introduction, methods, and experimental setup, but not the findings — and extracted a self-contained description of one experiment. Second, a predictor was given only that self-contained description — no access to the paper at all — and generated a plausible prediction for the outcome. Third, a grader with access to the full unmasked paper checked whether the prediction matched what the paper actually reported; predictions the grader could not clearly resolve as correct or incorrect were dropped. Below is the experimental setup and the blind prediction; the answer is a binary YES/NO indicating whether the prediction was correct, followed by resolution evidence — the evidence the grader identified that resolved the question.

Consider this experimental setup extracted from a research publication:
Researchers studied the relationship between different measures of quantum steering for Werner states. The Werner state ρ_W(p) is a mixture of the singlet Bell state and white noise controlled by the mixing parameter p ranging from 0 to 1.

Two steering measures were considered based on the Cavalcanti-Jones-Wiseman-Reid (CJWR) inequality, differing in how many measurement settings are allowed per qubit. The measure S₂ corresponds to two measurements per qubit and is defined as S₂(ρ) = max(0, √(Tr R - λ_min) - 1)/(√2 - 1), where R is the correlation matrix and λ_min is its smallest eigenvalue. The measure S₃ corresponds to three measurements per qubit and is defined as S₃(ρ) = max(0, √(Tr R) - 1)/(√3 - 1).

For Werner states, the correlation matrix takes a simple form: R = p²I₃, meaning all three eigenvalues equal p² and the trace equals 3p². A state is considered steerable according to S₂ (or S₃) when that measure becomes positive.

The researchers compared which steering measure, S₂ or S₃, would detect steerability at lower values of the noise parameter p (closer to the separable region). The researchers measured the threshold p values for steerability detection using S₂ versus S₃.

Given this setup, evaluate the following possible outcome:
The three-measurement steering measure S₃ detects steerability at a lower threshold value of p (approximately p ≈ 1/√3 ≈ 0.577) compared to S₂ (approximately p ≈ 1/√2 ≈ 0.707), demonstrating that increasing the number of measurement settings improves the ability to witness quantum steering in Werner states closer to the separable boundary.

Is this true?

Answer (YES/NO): YES